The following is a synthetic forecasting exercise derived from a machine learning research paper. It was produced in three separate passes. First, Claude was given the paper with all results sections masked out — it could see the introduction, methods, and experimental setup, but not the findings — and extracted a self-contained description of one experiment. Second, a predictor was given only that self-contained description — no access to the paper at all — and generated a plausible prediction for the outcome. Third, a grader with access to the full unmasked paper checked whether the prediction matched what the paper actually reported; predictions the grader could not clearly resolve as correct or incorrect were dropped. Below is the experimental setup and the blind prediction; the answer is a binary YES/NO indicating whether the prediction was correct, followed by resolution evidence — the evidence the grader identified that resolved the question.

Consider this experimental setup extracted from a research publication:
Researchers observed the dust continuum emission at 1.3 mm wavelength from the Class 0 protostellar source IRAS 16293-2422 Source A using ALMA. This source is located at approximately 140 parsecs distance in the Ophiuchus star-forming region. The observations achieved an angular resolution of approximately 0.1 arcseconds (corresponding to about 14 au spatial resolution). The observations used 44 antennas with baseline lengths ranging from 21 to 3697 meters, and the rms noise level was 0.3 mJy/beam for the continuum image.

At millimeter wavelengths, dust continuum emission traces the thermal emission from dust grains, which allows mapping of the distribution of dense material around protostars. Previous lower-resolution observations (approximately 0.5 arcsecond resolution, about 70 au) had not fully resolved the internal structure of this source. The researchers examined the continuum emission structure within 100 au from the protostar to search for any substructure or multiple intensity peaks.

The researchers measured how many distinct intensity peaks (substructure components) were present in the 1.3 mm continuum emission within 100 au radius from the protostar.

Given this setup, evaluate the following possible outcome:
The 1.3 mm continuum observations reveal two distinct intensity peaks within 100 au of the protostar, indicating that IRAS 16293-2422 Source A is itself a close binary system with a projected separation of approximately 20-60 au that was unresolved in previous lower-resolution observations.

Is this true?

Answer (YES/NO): NO